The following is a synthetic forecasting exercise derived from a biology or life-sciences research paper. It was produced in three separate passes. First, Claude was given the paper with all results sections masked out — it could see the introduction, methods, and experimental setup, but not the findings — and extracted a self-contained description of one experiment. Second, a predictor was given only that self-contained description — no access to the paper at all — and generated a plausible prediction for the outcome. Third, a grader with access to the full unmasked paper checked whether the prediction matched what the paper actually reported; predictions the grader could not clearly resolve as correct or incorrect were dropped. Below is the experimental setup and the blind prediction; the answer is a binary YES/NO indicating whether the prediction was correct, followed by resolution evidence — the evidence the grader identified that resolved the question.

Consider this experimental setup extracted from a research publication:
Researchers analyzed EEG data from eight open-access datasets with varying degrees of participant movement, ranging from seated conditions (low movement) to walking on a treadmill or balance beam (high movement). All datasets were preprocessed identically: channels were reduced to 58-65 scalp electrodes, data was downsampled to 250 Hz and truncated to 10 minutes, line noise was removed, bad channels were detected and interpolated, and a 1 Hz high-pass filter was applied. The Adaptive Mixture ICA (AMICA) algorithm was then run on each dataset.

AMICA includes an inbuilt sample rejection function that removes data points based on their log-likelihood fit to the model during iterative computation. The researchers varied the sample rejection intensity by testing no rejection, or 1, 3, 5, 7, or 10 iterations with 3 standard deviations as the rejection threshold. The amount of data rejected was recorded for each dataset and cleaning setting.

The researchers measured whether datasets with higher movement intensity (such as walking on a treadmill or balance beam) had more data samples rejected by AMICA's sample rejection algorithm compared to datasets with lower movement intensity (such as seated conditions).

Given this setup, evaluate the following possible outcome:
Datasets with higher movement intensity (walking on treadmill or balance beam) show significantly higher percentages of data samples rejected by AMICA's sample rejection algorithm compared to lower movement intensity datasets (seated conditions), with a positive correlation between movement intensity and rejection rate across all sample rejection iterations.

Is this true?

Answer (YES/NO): NO